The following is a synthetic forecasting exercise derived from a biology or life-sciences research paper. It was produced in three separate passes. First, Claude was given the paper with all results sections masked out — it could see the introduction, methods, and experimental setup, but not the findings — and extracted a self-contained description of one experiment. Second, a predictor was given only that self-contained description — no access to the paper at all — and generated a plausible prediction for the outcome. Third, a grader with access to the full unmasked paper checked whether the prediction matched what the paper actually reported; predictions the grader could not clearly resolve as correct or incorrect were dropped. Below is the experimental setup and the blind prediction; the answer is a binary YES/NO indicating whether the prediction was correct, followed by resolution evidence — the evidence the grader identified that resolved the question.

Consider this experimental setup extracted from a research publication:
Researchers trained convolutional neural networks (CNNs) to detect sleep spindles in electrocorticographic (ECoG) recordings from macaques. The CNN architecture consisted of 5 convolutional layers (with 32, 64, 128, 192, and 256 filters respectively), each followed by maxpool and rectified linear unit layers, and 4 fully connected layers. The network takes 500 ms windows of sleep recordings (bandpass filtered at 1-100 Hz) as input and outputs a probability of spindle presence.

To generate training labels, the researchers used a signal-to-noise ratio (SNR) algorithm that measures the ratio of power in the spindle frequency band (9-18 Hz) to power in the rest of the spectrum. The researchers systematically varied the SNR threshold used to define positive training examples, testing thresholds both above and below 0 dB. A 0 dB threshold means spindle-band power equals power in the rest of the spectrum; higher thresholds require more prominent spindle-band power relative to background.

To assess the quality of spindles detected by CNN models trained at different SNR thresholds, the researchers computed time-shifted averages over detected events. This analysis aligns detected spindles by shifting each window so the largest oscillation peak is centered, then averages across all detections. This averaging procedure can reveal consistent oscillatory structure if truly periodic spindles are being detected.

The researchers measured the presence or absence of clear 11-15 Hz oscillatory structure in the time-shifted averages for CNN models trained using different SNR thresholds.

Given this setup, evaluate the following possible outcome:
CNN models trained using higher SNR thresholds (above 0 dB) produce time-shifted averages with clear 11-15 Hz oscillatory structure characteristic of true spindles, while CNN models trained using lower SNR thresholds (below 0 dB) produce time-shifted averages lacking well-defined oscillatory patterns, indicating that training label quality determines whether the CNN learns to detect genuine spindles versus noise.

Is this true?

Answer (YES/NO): YES